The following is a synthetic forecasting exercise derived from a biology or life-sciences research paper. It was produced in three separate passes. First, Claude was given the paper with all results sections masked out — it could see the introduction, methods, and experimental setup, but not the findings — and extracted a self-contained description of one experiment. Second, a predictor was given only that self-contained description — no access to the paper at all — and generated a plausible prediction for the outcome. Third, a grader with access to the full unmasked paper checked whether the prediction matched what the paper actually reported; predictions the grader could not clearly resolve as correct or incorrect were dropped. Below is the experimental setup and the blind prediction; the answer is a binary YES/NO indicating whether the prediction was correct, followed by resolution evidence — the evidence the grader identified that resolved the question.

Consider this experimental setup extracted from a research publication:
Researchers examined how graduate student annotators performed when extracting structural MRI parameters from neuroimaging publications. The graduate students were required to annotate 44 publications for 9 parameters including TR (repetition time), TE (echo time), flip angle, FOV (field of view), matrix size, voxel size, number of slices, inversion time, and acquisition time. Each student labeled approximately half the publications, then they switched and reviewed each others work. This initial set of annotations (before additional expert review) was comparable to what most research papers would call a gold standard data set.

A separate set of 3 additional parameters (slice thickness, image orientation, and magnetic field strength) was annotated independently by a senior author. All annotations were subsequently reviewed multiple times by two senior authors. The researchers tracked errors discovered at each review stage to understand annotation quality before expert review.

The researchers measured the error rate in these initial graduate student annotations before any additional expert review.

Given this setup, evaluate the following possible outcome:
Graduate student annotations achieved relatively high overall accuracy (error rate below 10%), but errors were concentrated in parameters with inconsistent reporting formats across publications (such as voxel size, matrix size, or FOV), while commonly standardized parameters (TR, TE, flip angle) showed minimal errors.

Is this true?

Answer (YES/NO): NO